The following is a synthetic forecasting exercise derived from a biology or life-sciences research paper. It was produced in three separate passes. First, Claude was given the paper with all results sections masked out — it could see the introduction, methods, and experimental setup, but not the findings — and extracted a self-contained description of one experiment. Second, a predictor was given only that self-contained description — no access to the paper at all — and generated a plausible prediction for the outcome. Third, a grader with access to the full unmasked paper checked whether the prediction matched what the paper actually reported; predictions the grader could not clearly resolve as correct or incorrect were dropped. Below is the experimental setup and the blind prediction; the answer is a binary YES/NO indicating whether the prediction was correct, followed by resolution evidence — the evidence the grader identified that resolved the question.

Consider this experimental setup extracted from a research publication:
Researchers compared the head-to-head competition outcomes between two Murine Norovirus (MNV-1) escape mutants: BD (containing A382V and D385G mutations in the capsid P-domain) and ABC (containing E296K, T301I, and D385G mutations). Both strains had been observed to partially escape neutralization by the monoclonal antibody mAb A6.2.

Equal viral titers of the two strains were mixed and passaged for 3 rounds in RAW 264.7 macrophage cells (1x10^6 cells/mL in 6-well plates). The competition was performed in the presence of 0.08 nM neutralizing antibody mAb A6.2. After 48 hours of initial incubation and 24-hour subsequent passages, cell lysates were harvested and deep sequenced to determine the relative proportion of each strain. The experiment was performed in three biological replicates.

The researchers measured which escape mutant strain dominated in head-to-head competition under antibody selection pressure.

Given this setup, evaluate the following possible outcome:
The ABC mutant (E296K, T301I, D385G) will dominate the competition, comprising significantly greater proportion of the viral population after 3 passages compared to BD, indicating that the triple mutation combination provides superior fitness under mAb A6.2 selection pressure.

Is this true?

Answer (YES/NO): NO